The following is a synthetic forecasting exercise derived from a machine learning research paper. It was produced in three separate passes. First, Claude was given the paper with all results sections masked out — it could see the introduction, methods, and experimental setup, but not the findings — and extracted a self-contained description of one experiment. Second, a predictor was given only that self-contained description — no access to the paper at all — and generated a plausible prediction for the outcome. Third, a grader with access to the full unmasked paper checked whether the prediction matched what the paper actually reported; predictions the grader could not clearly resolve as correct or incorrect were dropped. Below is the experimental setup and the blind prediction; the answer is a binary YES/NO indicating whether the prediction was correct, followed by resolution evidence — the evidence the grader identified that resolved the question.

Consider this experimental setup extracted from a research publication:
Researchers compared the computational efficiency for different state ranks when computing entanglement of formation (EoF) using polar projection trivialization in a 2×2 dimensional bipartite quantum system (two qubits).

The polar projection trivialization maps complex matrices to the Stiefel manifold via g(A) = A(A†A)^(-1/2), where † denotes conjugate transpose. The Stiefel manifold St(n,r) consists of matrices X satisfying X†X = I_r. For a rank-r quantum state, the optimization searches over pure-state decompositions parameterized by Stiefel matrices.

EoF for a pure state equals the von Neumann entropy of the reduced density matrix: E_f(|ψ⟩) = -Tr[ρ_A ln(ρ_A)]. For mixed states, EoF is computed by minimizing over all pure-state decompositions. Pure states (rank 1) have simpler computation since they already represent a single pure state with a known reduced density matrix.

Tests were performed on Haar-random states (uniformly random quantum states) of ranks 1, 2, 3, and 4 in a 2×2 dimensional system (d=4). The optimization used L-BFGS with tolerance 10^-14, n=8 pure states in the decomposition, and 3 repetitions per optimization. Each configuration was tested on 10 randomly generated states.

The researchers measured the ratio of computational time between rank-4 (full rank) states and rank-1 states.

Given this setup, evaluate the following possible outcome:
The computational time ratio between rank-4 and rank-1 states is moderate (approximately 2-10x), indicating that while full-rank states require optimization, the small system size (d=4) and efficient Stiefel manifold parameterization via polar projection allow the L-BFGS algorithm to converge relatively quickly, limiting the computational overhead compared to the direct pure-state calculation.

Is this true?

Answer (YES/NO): NO